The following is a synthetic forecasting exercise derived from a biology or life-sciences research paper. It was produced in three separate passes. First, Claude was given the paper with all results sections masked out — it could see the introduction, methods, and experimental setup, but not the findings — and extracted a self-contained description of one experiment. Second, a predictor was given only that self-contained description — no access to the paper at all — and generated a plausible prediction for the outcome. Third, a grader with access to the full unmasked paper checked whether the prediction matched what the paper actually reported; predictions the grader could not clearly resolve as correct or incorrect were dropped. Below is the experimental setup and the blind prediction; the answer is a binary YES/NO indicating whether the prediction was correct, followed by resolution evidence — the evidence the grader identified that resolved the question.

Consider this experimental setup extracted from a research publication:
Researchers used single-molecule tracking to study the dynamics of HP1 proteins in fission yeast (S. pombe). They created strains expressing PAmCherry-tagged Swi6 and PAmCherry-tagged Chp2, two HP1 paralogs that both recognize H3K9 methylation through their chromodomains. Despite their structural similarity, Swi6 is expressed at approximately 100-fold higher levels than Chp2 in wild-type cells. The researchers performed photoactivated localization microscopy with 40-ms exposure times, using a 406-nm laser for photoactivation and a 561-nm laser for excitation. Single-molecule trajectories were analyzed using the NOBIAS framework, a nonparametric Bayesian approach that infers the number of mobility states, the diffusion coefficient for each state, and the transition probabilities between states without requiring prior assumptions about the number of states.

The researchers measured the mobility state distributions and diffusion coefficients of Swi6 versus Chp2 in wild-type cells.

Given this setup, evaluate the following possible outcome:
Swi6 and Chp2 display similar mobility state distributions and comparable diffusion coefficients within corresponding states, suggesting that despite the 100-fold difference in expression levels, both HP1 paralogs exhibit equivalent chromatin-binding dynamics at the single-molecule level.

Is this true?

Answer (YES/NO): NO